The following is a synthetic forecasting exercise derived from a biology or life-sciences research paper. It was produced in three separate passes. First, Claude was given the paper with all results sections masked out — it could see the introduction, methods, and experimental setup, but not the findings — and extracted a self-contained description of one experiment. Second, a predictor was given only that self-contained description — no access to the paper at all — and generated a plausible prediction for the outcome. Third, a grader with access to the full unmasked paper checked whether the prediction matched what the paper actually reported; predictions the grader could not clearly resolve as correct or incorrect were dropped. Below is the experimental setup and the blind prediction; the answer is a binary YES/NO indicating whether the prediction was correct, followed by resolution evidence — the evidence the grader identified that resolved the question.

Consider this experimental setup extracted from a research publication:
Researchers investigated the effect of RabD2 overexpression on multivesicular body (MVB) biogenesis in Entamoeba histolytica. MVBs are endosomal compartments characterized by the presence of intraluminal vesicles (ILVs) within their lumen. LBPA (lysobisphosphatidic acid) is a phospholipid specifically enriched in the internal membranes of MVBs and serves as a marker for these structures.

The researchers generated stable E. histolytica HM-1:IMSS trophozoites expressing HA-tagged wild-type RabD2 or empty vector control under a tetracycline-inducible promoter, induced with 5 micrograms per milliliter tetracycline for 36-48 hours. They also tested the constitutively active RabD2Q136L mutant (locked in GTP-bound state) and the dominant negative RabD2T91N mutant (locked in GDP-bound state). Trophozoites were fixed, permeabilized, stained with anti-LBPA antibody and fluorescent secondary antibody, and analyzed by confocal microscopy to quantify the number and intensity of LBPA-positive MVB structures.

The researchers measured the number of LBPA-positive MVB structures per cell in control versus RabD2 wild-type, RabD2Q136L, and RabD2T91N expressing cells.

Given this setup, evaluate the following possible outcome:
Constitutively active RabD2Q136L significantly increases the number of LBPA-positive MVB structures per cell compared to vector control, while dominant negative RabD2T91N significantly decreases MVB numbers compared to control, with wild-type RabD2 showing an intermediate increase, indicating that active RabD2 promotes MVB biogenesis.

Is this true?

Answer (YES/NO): YES